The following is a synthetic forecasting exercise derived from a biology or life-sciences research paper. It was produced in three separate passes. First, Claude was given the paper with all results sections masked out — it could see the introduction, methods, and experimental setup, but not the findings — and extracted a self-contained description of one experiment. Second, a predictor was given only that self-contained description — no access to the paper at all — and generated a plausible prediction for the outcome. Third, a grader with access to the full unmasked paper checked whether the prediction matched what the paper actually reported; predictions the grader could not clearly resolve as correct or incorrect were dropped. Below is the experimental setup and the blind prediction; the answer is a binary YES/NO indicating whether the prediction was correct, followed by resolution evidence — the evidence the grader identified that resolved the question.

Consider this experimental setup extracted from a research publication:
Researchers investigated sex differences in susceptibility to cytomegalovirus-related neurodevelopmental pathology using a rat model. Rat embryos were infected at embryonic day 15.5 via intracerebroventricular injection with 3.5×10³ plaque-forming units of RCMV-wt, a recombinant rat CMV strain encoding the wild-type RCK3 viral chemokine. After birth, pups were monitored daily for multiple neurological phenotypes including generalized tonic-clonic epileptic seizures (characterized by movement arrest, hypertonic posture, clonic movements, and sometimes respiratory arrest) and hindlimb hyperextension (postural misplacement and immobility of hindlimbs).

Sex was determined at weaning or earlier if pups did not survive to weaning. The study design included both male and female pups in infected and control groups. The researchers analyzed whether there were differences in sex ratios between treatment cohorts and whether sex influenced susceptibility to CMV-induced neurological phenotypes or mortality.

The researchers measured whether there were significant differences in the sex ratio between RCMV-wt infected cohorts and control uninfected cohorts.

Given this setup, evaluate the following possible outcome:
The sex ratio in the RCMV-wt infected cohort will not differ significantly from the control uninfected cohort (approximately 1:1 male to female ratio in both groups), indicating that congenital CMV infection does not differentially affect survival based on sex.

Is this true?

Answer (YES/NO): YES